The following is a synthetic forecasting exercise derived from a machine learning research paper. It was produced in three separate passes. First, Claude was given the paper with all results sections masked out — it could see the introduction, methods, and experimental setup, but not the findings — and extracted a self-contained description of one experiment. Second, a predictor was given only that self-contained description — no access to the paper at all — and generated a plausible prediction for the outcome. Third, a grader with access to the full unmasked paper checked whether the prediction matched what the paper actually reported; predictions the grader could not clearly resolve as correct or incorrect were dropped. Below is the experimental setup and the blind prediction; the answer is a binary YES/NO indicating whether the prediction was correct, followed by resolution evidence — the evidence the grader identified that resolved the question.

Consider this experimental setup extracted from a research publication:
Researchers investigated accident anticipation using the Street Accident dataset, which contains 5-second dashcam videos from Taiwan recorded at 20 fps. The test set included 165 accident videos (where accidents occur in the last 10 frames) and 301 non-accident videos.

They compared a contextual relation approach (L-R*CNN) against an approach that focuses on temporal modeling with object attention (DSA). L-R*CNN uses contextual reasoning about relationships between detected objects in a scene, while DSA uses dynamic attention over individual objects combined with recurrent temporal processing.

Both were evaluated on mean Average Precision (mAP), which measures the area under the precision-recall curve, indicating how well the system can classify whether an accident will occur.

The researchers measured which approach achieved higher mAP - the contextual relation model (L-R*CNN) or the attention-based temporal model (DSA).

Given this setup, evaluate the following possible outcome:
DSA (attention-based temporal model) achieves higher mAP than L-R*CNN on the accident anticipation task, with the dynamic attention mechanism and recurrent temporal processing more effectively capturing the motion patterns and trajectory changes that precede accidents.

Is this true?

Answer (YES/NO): YES